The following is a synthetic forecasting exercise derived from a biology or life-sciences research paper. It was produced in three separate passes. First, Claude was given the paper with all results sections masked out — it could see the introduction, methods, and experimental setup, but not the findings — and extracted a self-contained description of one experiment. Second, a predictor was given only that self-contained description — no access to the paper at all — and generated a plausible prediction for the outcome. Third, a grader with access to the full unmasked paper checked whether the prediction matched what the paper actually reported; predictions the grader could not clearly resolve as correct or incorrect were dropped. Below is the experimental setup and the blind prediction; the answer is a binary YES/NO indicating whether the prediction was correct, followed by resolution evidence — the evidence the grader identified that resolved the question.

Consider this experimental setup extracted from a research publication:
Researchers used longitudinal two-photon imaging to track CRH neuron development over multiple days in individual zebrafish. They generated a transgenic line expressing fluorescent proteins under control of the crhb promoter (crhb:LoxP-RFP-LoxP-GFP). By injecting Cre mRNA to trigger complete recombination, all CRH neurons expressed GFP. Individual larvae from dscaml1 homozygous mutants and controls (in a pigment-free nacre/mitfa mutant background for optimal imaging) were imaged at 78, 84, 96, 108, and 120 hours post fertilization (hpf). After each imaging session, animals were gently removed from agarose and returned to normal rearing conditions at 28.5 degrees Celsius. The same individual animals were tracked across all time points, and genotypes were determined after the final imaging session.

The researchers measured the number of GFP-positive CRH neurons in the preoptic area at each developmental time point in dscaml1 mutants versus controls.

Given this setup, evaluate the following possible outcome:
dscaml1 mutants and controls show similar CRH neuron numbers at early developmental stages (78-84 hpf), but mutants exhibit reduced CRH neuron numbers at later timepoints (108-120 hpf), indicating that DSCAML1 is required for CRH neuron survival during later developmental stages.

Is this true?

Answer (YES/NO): NO